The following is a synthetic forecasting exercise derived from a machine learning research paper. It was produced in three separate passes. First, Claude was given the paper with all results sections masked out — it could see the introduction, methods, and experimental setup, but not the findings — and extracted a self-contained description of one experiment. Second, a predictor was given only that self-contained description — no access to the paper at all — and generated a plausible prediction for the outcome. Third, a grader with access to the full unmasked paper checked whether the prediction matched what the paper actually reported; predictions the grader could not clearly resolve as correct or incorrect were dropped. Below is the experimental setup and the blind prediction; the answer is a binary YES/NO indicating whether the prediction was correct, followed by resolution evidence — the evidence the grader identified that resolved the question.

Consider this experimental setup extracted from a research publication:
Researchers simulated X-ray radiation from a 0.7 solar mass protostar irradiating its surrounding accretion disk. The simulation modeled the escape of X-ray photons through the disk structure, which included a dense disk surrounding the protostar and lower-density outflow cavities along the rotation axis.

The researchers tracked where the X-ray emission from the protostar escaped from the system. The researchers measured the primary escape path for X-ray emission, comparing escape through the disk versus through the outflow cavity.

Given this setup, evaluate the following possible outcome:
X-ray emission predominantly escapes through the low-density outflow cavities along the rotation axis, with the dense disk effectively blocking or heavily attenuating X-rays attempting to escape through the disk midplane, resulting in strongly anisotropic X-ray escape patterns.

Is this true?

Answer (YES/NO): NO